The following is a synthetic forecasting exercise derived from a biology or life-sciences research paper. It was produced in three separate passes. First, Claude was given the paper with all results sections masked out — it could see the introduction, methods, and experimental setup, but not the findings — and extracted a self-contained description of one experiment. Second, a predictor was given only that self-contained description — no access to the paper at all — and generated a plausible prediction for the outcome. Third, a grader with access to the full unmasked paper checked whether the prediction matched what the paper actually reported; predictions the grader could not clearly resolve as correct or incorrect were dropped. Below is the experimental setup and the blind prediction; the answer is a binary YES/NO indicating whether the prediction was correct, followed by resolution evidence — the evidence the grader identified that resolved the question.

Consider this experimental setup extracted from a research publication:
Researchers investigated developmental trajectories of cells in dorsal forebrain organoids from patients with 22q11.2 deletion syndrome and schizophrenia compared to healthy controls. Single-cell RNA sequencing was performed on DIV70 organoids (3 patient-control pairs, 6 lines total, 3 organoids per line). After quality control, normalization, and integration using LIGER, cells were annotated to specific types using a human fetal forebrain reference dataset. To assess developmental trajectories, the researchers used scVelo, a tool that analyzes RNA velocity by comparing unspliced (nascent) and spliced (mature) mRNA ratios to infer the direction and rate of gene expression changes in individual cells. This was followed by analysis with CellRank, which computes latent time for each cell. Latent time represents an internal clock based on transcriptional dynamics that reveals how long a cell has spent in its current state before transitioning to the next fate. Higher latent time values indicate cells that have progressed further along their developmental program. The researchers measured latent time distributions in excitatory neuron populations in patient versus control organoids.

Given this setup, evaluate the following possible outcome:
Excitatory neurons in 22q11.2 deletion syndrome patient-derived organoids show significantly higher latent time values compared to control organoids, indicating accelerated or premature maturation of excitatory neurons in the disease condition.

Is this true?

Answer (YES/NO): NO